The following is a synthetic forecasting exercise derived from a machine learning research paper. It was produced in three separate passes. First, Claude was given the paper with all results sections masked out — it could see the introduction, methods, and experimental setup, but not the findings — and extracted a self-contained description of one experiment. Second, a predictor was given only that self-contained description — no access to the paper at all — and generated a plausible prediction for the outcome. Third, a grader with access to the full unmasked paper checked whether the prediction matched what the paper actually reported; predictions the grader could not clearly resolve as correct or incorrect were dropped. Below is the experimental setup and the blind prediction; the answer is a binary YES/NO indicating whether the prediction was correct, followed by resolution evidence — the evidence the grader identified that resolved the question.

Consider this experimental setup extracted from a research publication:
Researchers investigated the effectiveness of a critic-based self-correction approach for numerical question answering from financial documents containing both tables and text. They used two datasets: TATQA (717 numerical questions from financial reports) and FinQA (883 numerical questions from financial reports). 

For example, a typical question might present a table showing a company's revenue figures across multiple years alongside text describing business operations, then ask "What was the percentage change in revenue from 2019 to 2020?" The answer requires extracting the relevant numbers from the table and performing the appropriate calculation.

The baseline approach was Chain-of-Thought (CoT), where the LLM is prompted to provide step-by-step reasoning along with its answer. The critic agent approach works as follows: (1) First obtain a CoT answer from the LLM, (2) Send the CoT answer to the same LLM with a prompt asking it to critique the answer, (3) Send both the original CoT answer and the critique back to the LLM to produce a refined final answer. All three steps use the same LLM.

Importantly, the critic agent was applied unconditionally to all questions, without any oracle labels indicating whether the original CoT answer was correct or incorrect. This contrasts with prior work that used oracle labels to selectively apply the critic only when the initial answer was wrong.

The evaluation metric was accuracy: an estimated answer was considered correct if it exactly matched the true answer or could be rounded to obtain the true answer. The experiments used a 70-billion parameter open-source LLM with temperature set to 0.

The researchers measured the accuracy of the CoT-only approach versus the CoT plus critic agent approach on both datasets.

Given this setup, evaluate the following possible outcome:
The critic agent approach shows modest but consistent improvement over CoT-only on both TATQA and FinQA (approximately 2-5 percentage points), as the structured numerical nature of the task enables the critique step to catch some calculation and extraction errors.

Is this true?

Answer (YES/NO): NO